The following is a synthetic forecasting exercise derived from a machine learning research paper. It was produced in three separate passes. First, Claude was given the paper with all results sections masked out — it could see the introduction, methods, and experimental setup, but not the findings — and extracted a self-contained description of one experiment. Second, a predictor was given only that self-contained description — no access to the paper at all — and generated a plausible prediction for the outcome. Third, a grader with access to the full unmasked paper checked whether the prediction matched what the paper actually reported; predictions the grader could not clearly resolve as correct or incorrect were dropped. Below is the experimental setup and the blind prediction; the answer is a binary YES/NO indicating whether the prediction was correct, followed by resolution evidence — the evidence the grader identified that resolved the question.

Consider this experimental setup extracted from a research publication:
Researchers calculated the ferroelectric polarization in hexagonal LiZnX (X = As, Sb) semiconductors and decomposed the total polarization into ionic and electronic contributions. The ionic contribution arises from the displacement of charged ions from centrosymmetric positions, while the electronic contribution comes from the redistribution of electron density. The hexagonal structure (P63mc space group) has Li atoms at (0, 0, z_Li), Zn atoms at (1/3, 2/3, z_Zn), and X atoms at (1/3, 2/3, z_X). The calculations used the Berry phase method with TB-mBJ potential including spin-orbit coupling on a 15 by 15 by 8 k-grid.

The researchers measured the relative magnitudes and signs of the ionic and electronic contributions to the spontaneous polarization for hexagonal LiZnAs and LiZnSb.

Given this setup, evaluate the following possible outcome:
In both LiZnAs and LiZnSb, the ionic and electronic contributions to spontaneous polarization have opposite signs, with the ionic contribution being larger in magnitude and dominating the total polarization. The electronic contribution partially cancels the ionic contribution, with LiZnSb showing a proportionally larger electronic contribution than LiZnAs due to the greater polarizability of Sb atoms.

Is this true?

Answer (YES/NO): YES